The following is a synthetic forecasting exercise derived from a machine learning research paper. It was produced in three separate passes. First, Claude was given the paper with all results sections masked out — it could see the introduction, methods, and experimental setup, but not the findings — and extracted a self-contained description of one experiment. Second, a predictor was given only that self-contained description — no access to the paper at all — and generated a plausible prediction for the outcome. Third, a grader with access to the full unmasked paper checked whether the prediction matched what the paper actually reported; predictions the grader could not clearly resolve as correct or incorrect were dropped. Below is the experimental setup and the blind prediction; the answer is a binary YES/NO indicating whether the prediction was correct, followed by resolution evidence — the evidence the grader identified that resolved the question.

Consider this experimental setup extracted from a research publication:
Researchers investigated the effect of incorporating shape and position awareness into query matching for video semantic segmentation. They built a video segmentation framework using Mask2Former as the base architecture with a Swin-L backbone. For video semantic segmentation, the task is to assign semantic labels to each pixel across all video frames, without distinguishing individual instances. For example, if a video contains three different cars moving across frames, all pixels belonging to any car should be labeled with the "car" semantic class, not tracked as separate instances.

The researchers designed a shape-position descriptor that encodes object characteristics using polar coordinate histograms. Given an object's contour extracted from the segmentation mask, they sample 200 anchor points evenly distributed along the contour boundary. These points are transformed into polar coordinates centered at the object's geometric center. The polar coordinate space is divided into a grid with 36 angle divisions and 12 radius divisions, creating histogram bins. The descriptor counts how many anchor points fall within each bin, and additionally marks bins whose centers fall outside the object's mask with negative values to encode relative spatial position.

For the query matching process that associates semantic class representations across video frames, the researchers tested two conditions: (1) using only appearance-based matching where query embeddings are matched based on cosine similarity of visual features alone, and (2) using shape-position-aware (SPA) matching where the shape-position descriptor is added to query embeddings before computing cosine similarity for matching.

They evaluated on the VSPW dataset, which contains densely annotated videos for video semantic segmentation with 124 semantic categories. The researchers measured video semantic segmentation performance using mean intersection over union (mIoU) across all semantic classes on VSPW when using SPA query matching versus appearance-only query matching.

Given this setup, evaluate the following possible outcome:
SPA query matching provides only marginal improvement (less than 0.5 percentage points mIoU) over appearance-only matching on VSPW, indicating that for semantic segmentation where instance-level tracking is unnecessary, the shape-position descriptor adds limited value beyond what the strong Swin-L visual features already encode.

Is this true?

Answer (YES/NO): NO